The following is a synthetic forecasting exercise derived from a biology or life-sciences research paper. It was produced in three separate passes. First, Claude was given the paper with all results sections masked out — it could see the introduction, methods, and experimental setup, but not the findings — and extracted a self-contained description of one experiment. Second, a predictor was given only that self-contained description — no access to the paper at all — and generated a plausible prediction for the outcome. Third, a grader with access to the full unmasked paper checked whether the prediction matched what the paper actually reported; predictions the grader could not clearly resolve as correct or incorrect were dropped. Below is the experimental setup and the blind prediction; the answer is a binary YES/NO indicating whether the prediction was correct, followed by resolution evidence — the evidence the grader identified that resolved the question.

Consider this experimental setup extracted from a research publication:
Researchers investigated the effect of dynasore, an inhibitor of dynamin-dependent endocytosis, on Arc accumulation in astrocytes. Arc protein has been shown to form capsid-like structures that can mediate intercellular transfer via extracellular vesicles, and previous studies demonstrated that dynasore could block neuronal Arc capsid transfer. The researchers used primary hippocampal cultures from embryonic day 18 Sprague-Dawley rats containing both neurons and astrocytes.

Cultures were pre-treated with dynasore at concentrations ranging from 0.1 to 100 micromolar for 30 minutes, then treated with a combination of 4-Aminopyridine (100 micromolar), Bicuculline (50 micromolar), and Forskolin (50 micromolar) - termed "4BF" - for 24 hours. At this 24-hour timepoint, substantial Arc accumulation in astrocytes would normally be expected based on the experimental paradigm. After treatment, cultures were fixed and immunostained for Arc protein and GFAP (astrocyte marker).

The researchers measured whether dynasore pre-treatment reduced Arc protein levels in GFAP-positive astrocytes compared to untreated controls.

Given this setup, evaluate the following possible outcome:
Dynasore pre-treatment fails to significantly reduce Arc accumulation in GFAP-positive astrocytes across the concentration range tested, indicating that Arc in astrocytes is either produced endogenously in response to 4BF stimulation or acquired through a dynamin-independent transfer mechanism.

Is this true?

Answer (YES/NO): YES